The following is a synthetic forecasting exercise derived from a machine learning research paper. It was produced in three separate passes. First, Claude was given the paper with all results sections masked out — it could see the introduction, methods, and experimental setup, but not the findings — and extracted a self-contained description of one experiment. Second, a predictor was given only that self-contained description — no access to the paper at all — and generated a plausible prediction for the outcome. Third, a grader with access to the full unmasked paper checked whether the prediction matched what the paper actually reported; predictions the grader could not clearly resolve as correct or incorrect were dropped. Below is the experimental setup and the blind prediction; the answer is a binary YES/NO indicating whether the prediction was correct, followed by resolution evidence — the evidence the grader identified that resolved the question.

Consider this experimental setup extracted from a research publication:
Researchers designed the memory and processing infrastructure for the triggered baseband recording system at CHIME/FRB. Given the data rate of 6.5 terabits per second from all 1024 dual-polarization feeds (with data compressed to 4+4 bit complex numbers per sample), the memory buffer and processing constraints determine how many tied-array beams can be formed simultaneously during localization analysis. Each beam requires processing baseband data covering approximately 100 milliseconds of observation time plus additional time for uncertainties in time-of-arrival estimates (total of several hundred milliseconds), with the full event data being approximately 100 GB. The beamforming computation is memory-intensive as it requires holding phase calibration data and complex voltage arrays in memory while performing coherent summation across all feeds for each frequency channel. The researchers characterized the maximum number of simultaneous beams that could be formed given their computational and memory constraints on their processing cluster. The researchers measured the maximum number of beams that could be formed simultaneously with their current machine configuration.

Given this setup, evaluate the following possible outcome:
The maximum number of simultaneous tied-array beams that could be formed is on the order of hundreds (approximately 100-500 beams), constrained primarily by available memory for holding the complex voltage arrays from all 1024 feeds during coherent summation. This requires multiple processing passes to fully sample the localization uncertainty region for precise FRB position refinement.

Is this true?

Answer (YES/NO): YES